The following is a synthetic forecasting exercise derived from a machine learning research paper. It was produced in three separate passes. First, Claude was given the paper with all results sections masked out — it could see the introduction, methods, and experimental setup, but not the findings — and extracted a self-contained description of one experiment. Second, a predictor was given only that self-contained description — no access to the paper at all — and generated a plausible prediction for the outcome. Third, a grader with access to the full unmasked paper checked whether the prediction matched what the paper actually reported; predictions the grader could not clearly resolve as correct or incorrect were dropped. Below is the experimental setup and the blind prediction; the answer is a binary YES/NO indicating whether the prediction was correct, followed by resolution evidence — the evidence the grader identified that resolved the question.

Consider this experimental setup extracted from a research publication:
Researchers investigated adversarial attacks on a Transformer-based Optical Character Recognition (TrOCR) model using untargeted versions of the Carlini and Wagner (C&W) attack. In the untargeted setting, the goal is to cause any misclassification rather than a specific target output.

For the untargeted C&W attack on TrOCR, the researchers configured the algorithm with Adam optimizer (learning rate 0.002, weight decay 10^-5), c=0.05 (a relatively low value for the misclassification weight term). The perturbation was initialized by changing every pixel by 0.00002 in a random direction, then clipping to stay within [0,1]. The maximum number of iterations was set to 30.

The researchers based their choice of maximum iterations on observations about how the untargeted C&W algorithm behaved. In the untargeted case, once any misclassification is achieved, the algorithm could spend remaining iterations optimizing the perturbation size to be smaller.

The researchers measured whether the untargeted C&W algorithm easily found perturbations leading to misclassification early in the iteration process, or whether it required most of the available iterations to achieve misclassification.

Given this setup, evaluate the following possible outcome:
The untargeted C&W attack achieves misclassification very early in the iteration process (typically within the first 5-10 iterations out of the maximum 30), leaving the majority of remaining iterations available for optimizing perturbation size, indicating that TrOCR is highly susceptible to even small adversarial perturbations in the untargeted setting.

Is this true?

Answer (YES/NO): YES